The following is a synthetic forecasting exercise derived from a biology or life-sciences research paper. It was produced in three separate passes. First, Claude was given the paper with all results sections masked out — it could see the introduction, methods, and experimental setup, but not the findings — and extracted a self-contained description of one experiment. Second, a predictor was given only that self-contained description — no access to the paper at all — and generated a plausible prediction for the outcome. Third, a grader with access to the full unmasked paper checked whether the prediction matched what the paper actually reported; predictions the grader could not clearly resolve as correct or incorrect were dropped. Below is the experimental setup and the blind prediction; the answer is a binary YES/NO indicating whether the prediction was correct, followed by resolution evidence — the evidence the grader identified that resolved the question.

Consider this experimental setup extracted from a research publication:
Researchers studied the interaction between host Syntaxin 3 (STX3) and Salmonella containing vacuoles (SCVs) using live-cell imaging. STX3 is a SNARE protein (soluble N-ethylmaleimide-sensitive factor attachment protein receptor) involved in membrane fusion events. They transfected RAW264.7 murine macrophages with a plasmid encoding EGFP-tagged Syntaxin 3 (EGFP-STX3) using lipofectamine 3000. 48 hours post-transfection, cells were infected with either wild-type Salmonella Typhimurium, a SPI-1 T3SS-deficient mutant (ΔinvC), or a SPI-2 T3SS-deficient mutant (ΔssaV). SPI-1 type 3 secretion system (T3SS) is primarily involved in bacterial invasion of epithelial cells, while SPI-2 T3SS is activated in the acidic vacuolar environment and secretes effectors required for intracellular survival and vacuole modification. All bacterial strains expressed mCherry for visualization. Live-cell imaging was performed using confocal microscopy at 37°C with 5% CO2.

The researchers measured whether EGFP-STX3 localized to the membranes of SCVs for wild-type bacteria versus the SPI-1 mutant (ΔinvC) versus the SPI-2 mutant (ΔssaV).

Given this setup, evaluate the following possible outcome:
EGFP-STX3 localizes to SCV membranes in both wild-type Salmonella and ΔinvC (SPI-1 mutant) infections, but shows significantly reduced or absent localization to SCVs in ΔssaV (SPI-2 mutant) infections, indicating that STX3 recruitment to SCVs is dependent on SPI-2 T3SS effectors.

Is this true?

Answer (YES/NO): YES